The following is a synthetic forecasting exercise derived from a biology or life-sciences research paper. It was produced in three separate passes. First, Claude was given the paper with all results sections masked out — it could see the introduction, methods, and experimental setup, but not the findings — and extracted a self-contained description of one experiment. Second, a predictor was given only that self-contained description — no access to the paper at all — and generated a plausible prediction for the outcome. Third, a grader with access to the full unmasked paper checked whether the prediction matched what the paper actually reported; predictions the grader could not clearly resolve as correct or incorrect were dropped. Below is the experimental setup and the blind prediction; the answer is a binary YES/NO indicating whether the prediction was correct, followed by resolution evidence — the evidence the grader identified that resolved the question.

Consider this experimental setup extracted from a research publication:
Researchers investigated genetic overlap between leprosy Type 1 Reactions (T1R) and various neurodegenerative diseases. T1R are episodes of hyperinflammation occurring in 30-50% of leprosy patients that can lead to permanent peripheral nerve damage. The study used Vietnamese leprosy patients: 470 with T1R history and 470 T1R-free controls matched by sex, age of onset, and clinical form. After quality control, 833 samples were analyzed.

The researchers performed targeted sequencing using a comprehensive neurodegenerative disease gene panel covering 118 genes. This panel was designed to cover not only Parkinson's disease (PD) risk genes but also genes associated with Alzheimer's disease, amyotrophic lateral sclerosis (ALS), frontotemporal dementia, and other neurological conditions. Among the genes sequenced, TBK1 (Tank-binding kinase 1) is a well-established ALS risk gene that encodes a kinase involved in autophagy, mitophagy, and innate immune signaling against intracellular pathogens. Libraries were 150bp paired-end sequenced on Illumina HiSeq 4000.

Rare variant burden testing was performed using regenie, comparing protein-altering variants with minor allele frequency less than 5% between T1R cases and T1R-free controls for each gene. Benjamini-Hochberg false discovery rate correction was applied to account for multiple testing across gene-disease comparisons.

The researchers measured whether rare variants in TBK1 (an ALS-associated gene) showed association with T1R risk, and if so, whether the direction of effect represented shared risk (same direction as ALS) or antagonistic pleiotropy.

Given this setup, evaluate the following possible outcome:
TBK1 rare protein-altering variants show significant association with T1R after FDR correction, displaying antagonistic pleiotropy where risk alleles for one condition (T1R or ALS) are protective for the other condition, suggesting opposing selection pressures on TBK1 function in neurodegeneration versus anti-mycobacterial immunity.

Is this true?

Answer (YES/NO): NO